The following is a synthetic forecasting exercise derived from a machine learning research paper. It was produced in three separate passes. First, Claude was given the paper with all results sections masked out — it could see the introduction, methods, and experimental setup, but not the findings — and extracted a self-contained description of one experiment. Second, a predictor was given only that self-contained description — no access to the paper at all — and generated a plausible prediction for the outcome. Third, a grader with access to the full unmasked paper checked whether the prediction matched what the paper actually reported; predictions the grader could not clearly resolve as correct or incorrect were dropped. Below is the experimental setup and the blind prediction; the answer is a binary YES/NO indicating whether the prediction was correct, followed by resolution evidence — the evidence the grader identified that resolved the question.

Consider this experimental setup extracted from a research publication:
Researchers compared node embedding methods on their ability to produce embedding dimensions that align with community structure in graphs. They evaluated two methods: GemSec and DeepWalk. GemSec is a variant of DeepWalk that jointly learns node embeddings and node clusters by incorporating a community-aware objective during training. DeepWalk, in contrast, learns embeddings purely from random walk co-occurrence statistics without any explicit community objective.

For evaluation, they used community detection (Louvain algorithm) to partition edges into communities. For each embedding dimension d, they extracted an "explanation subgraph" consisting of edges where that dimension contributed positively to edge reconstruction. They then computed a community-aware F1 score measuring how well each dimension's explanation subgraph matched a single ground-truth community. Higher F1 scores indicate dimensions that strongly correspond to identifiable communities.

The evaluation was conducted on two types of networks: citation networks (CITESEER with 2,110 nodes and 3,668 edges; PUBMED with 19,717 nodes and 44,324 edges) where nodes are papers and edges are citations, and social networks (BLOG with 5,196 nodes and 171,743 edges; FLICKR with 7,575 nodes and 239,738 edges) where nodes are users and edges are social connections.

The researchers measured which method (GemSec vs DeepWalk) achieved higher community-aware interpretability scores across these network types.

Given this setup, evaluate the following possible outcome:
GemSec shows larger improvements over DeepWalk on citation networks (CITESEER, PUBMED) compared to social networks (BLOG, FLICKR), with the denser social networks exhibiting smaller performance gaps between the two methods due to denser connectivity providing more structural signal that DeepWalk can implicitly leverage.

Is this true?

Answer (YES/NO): NO